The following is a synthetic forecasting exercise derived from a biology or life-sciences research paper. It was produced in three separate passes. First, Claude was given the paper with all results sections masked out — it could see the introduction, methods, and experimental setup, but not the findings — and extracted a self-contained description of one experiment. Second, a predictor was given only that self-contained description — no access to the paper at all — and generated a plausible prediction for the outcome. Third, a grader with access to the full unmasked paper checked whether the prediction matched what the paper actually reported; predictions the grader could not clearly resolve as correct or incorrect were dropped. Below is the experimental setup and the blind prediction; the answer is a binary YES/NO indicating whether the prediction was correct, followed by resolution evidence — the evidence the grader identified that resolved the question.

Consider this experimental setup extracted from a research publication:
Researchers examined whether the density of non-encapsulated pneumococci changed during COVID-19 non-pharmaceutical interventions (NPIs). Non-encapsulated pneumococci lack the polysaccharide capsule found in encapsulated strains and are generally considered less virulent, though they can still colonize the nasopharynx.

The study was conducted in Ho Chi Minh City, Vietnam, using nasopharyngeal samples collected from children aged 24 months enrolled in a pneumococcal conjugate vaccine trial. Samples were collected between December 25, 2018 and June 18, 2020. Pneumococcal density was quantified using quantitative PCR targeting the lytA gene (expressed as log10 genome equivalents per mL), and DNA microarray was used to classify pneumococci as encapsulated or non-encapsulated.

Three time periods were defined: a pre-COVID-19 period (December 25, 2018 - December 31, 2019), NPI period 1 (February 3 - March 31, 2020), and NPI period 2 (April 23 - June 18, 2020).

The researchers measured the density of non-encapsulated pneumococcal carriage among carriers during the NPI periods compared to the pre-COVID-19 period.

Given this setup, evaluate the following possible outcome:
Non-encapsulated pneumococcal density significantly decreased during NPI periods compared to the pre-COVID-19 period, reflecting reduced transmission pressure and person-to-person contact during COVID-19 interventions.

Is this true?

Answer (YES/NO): NO